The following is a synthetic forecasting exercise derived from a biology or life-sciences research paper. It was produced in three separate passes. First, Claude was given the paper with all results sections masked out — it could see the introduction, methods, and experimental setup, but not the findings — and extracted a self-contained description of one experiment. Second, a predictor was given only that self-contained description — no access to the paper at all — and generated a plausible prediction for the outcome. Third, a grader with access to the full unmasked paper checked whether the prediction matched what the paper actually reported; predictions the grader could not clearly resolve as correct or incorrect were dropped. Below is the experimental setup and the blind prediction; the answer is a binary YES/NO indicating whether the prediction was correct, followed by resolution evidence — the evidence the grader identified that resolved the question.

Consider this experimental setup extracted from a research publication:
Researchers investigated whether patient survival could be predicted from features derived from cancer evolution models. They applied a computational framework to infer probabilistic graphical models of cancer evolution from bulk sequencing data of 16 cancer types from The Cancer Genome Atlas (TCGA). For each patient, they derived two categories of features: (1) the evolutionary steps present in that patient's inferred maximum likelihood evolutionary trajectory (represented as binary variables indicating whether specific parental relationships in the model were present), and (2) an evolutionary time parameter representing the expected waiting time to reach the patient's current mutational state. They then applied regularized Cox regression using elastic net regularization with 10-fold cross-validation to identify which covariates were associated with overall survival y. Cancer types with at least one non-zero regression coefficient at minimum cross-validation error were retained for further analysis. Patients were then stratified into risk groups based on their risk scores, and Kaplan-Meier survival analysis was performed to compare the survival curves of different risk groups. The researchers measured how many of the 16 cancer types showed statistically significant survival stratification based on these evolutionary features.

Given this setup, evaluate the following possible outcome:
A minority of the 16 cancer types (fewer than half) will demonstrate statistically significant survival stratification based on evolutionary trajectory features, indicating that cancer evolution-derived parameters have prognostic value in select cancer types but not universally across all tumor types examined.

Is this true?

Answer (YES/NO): YES